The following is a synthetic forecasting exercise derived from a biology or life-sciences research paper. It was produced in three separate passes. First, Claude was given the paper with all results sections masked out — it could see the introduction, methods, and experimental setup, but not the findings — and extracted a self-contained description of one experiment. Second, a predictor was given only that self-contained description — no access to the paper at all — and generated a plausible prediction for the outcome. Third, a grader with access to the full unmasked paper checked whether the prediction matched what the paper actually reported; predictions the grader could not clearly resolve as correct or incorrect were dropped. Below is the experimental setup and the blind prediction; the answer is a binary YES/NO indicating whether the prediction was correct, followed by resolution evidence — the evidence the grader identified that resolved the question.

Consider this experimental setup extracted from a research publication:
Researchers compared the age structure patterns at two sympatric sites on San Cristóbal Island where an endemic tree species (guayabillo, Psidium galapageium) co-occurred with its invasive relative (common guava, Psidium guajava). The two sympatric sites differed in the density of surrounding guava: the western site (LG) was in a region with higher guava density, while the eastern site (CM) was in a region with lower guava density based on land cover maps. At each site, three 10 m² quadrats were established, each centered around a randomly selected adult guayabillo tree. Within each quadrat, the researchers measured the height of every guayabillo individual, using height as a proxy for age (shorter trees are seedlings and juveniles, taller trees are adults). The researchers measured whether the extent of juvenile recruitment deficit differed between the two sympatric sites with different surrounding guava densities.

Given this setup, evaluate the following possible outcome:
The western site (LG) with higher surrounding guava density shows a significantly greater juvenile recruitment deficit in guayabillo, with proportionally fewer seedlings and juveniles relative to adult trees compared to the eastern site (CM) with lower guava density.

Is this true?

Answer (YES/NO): NO